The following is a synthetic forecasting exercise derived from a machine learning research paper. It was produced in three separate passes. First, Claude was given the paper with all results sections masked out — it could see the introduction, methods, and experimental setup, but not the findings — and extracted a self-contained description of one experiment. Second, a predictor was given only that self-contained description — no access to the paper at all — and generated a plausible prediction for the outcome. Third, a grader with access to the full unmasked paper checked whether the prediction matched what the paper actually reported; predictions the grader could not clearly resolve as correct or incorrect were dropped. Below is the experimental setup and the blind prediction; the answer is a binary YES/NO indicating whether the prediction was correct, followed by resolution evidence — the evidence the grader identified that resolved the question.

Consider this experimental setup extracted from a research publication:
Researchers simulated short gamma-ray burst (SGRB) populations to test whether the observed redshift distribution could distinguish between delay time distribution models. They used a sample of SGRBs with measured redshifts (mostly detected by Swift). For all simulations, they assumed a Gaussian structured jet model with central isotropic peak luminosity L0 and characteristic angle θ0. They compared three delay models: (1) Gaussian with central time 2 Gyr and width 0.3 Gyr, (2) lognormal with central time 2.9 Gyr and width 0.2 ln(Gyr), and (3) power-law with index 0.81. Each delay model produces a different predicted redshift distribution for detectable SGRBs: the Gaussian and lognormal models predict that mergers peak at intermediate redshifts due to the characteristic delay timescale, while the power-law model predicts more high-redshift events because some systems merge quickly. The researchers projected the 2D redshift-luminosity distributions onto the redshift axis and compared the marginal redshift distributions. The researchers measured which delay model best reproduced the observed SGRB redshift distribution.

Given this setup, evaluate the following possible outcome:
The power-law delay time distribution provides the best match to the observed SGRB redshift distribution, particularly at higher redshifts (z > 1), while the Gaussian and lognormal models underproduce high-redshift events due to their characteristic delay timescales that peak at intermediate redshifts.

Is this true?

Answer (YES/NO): NO